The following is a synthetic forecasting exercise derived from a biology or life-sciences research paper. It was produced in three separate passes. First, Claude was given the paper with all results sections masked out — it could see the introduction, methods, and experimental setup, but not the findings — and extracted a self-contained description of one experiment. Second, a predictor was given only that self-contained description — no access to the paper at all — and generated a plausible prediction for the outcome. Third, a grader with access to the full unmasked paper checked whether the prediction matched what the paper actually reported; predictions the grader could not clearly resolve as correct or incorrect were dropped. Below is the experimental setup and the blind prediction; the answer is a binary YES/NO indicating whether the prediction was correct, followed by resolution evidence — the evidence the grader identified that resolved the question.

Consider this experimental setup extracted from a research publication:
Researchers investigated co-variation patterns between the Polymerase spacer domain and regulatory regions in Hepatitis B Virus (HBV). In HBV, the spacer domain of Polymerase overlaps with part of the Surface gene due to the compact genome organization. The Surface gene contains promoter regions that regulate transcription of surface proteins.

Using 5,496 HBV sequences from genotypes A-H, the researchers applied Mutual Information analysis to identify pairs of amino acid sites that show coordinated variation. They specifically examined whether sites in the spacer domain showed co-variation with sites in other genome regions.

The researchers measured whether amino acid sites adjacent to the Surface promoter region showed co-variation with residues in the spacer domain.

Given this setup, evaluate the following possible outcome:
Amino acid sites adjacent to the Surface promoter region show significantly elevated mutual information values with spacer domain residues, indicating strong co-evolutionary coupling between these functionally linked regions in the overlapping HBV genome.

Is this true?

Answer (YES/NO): NO